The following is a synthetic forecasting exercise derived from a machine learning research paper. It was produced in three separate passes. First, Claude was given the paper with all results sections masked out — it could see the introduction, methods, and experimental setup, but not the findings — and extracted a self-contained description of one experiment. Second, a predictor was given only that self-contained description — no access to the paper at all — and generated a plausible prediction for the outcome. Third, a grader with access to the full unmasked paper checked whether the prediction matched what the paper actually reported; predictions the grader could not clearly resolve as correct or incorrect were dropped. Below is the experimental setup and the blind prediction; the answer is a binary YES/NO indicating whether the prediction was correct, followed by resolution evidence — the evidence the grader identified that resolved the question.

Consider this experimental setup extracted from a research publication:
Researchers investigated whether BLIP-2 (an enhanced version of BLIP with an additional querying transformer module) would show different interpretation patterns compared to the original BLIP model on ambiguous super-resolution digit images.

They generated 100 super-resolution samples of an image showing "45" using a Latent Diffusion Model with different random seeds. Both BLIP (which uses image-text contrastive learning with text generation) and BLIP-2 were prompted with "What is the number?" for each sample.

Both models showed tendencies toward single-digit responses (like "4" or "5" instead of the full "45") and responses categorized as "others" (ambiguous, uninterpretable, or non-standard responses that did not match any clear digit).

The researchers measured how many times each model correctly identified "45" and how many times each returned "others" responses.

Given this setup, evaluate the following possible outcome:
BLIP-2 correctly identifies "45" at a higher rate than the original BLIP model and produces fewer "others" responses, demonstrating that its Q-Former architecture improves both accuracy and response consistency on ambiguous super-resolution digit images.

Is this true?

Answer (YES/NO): NO